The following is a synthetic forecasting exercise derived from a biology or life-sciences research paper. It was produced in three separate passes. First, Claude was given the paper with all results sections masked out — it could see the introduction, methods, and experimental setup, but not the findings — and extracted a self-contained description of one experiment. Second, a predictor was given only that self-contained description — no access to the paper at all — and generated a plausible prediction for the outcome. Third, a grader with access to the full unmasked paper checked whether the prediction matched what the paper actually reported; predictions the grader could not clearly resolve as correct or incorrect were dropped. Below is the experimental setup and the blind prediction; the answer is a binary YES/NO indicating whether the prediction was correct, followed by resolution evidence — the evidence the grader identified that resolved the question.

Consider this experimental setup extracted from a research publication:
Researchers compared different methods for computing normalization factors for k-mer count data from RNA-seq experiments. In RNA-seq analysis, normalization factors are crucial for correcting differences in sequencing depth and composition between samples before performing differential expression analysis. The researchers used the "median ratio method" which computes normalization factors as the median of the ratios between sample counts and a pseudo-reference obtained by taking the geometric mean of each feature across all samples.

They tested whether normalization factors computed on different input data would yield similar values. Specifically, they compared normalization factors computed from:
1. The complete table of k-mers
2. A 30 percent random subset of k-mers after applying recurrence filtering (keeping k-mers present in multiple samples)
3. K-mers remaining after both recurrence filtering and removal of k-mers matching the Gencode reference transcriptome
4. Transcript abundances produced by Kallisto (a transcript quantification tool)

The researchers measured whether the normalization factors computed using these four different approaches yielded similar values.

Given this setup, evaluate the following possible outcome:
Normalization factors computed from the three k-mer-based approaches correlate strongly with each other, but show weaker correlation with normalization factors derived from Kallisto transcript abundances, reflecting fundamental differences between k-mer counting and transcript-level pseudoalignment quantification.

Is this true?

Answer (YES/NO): NO